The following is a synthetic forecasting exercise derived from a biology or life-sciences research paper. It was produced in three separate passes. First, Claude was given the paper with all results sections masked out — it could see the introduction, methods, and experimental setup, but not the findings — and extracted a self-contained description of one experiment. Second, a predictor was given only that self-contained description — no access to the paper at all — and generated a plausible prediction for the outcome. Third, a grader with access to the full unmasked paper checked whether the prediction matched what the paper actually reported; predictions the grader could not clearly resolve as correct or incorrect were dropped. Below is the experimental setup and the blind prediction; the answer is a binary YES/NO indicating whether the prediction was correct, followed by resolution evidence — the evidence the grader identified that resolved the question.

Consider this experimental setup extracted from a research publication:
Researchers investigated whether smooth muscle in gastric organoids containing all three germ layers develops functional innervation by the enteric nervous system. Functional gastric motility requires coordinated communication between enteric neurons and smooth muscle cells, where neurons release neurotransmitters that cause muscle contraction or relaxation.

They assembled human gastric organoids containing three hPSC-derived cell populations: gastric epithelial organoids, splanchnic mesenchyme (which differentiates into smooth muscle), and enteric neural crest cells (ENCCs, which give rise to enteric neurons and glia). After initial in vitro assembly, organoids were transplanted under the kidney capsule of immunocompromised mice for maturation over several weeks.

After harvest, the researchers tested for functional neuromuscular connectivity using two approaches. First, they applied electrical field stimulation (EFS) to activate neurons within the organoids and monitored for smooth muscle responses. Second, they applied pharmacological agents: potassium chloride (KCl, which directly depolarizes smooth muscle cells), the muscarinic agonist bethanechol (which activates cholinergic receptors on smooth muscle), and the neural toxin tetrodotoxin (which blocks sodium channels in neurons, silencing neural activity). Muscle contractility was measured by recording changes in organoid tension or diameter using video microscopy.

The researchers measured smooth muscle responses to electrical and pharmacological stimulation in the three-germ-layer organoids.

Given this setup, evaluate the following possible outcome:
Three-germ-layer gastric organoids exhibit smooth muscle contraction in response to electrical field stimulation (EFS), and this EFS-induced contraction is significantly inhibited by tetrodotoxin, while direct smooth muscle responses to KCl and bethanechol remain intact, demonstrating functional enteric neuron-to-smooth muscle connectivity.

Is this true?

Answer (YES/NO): YES